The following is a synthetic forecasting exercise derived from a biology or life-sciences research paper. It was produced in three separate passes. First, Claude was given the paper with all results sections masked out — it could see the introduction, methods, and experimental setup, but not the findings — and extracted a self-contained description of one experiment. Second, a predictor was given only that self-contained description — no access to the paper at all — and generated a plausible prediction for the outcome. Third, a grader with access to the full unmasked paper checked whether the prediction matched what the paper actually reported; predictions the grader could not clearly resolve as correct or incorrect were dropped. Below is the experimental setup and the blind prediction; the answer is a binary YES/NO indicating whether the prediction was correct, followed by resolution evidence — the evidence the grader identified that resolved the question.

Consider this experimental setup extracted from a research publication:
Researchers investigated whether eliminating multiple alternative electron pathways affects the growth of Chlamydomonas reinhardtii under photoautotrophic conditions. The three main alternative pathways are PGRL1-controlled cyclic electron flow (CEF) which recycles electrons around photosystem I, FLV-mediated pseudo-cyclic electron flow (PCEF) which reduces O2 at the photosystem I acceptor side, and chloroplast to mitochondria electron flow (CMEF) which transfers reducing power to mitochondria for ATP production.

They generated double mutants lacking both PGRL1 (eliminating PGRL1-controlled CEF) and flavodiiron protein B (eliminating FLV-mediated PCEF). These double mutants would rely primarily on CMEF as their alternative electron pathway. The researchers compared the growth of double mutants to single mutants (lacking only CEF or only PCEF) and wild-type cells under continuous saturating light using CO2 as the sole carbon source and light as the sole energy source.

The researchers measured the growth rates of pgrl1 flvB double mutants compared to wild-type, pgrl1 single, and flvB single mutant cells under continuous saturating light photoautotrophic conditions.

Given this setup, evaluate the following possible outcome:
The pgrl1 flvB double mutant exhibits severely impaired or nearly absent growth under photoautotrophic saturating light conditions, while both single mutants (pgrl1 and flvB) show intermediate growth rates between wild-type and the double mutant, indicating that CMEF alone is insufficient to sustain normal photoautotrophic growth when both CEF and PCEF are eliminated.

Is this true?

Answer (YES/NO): NO